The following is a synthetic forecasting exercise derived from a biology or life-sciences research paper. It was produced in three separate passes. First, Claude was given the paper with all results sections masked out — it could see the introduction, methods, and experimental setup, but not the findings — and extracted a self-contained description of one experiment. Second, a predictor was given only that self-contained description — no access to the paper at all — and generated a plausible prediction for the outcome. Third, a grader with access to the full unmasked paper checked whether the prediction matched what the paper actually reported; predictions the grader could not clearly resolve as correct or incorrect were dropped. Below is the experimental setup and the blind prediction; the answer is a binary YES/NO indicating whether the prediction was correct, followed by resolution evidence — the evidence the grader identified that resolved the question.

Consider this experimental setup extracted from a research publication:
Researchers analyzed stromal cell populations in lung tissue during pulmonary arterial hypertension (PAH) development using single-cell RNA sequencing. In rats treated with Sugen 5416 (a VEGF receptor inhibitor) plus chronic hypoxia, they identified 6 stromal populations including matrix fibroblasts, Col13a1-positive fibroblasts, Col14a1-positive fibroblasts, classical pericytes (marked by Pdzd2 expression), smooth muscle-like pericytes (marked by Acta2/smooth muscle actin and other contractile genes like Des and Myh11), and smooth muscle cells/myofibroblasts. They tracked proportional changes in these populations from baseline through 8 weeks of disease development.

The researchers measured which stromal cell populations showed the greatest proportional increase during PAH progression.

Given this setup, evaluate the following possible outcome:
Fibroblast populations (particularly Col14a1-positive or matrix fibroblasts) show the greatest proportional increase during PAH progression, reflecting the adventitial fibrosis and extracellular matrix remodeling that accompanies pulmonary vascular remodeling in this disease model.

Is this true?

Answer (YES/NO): NO